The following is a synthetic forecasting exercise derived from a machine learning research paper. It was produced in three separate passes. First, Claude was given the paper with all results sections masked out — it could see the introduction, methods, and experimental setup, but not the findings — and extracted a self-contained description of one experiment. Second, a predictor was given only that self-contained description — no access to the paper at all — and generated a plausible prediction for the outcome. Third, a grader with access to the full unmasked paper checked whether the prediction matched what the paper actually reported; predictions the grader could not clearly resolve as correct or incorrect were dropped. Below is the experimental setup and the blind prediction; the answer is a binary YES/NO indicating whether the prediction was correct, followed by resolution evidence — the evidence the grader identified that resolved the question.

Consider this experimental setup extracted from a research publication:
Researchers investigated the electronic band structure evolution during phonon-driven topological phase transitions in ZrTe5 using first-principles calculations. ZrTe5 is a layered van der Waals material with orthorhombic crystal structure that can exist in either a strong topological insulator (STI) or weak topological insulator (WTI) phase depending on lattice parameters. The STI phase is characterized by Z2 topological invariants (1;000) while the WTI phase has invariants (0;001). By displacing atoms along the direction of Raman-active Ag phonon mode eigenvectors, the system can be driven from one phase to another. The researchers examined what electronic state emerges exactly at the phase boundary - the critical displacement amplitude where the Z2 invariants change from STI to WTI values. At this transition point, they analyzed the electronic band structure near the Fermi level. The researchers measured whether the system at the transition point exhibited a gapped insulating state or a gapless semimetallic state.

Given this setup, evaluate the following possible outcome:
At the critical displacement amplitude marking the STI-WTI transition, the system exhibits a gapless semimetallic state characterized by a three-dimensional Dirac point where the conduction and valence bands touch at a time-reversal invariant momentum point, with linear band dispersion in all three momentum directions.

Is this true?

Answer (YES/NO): YES